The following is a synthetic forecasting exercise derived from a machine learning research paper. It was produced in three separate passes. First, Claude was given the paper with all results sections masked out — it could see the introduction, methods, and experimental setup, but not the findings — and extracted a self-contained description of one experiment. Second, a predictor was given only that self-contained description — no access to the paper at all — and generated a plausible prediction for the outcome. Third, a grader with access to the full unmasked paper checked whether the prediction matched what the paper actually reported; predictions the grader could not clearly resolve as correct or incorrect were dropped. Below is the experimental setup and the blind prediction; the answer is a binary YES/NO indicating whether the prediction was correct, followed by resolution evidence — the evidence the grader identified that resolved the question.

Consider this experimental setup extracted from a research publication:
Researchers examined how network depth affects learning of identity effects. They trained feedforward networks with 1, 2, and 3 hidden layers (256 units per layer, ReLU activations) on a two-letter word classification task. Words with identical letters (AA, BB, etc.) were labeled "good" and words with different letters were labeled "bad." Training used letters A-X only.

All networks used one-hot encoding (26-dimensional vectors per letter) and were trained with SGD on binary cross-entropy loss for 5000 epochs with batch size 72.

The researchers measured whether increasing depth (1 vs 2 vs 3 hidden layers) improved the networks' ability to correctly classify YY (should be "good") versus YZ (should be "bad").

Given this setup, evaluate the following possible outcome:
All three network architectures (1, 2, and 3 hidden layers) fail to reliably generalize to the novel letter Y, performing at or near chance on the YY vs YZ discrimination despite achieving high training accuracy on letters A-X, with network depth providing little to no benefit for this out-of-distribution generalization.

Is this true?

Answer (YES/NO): YES